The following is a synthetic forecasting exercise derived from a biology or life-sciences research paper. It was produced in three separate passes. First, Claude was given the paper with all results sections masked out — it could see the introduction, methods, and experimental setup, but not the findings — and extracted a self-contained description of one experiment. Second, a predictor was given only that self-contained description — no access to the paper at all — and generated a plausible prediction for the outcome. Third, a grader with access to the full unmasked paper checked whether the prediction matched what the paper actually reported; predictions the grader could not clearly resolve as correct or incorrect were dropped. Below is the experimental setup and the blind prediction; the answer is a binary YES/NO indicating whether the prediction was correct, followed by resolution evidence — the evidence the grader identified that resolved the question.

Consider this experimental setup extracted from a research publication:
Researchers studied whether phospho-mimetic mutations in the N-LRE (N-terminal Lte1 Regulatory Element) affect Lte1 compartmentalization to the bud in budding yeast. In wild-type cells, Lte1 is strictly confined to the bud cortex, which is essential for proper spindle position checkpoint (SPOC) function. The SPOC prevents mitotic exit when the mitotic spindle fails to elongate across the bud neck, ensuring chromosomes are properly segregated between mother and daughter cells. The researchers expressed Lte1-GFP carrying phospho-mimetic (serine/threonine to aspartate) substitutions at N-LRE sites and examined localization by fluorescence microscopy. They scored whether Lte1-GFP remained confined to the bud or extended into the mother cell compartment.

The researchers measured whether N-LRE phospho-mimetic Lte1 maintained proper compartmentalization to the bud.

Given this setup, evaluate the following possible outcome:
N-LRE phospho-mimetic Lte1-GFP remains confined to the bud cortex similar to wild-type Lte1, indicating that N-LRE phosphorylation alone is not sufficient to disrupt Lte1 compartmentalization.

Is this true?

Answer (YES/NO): NO